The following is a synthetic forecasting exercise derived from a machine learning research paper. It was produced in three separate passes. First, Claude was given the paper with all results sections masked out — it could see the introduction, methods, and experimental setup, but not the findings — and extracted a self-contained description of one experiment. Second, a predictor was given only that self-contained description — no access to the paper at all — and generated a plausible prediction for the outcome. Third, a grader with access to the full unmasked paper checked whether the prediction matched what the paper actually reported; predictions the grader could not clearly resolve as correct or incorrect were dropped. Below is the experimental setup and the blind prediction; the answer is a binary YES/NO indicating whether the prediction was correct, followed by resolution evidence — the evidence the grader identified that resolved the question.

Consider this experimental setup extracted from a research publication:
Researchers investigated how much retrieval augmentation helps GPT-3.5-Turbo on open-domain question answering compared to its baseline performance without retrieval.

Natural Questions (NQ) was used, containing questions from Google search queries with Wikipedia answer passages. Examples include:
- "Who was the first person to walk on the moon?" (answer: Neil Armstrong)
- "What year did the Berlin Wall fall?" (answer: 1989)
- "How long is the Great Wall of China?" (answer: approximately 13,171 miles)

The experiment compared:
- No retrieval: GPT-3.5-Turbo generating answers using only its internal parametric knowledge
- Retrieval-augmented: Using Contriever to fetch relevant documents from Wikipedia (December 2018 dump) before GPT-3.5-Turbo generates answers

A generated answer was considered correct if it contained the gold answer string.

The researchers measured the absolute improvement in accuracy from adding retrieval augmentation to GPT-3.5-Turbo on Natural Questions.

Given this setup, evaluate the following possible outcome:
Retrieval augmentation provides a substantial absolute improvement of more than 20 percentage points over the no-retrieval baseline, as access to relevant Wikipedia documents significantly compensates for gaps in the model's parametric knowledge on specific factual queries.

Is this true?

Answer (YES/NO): NO